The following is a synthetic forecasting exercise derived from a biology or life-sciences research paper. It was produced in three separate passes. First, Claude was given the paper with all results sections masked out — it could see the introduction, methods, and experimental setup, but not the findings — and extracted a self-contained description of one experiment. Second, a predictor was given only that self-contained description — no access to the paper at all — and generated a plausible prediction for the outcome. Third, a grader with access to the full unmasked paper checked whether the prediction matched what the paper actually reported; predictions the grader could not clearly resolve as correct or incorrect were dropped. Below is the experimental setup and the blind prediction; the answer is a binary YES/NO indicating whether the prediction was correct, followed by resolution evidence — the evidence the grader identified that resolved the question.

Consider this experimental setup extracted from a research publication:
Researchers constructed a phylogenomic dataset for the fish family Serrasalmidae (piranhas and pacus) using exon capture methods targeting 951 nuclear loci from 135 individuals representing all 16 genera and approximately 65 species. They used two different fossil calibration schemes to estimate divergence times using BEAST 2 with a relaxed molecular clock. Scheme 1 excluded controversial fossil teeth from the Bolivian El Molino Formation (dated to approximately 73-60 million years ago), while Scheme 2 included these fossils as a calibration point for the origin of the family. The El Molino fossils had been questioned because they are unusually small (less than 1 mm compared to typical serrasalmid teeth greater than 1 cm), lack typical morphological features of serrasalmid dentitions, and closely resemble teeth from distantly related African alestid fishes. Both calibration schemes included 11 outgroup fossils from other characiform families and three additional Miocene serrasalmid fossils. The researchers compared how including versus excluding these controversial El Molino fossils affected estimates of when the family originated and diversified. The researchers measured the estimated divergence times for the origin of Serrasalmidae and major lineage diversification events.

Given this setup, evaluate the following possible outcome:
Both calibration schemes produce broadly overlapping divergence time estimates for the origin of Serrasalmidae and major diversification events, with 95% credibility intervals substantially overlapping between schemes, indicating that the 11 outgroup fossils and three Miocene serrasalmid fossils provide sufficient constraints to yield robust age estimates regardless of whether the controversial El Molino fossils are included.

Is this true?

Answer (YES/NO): NO